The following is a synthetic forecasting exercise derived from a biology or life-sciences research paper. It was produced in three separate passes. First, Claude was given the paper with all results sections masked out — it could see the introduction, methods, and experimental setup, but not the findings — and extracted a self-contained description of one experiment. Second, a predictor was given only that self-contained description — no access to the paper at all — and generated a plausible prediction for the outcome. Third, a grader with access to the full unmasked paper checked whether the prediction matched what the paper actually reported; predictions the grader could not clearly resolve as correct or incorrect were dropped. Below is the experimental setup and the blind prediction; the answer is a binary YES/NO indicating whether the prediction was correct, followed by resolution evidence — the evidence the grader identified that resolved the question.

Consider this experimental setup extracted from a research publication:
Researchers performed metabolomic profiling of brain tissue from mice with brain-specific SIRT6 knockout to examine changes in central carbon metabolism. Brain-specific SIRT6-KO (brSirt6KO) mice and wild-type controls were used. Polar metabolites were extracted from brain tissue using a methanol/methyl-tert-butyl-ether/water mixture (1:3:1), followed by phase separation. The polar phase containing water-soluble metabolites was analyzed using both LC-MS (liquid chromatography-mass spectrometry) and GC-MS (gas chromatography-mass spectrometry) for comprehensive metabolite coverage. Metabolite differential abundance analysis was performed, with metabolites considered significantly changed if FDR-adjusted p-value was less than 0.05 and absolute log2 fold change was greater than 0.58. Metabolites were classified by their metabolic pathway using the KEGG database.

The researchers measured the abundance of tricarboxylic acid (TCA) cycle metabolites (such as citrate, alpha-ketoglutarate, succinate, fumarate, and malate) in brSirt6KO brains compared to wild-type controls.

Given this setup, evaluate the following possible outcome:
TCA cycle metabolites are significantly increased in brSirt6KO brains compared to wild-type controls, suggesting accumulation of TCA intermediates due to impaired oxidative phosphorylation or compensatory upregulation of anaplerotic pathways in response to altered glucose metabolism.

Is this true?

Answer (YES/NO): NO